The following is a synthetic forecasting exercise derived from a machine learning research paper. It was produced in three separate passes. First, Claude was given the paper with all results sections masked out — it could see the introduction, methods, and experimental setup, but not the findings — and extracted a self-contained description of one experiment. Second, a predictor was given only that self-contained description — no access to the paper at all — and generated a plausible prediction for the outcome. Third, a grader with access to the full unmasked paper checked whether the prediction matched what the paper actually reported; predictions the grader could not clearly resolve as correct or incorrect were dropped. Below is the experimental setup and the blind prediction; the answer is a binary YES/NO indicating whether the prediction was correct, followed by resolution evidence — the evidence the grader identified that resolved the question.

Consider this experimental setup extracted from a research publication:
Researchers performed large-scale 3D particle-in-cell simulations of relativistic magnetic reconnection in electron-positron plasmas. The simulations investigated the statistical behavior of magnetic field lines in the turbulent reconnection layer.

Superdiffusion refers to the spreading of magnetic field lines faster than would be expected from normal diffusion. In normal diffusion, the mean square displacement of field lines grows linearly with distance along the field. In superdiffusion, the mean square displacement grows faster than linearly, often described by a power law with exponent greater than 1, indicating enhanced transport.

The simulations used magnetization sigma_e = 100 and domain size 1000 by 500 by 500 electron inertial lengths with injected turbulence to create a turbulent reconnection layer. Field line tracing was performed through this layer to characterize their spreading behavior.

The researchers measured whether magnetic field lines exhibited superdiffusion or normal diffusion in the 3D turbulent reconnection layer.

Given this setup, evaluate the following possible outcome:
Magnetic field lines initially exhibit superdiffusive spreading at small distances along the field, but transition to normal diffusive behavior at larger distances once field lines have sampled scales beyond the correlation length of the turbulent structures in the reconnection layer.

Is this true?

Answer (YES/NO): NO